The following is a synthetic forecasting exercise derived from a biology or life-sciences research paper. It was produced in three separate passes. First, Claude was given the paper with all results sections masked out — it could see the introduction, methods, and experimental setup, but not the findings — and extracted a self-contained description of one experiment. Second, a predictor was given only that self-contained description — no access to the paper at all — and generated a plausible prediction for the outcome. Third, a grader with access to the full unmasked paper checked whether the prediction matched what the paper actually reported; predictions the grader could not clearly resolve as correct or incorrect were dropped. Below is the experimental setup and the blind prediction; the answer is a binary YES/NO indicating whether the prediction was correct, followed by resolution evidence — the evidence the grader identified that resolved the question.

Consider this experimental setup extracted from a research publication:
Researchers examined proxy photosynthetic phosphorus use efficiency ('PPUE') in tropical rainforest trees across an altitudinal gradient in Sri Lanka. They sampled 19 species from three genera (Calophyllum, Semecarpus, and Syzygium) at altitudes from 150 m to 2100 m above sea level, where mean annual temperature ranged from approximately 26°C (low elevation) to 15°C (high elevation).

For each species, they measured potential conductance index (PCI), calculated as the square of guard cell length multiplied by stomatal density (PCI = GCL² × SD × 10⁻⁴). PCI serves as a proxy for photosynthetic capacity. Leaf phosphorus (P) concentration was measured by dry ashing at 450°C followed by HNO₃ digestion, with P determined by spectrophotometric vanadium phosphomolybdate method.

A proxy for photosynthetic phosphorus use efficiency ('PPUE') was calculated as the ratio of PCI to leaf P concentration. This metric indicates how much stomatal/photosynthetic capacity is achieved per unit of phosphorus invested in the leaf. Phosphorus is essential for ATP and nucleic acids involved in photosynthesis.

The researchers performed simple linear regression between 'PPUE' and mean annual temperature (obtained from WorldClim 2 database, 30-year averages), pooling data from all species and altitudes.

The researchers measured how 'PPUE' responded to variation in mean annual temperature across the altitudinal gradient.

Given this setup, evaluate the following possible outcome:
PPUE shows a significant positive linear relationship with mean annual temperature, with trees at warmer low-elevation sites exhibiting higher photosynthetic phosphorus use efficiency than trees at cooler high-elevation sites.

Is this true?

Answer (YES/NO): YES